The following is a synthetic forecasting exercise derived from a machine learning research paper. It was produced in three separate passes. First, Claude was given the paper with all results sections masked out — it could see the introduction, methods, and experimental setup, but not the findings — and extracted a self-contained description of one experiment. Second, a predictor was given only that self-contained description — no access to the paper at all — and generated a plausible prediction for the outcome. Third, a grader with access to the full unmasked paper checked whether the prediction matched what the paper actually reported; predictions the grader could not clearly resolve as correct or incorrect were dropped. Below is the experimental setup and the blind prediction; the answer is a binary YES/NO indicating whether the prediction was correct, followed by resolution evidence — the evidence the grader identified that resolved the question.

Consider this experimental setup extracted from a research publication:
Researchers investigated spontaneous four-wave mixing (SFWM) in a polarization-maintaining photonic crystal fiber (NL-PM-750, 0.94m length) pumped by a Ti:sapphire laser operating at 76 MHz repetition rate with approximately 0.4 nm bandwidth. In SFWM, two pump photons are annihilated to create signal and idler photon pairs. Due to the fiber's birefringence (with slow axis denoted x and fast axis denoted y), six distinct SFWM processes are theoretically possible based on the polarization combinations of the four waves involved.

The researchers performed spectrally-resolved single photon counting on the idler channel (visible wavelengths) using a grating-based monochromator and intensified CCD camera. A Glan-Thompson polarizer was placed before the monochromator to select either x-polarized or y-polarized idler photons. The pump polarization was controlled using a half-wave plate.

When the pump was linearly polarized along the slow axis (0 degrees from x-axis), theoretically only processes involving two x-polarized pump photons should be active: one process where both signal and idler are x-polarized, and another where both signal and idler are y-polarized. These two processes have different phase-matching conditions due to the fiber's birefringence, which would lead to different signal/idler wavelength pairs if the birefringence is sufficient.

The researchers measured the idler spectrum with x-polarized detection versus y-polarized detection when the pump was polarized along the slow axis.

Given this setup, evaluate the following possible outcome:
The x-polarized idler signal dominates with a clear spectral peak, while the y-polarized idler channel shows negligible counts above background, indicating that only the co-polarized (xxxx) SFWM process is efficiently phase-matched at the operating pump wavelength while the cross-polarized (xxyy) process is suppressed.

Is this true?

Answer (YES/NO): NO